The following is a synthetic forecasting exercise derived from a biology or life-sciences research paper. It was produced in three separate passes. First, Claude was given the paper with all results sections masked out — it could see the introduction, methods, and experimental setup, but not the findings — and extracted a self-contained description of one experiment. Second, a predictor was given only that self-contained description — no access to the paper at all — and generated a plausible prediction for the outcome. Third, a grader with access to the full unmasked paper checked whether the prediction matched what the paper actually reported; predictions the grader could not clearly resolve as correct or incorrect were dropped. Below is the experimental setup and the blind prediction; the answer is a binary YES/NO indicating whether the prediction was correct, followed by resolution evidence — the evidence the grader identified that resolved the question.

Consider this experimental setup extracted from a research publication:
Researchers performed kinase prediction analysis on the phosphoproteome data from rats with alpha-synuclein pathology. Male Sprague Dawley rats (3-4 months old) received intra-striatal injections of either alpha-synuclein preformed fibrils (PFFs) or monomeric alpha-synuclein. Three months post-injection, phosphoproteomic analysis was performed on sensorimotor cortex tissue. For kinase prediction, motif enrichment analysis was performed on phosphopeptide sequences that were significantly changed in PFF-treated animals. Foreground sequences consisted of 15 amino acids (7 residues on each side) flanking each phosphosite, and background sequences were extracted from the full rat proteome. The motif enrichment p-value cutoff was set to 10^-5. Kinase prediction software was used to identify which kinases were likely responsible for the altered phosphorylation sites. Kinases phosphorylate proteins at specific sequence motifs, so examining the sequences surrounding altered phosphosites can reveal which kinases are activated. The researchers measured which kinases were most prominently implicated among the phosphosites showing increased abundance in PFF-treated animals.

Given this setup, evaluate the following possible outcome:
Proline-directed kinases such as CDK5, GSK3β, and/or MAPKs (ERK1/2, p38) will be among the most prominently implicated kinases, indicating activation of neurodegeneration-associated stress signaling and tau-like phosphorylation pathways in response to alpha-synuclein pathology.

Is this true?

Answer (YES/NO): NO